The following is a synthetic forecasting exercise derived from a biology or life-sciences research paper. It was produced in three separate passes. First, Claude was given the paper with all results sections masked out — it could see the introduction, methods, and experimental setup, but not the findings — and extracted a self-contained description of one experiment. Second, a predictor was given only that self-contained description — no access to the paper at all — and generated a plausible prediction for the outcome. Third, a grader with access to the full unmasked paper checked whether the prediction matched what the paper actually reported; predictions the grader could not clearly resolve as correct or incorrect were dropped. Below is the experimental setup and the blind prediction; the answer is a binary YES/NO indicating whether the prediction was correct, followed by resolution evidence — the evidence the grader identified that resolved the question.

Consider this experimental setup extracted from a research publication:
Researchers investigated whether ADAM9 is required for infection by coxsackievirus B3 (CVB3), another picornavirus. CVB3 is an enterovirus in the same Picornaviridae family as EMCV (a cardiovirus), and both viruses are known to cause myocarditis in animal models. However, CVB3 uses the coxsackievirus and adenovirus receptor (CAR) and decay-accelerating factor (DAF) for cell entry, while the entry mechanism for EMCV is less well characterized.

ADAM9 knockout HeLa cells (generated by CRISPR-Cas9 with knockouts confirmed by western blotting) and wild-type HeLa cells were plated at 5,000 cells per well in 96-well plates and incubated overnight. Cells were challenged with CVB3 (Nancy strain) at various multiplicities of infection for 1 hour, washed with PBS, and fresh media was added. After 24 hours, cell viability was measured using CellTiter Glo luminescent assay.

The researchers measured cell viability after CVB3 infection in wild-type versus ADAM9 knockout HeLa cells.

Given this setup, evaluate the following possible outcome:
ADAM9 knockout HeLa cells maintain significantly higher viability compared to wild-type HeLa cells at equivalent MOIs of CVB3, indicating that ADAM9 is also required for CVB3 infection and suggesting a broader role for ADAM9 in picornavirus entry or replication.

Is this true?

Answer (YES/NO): NO